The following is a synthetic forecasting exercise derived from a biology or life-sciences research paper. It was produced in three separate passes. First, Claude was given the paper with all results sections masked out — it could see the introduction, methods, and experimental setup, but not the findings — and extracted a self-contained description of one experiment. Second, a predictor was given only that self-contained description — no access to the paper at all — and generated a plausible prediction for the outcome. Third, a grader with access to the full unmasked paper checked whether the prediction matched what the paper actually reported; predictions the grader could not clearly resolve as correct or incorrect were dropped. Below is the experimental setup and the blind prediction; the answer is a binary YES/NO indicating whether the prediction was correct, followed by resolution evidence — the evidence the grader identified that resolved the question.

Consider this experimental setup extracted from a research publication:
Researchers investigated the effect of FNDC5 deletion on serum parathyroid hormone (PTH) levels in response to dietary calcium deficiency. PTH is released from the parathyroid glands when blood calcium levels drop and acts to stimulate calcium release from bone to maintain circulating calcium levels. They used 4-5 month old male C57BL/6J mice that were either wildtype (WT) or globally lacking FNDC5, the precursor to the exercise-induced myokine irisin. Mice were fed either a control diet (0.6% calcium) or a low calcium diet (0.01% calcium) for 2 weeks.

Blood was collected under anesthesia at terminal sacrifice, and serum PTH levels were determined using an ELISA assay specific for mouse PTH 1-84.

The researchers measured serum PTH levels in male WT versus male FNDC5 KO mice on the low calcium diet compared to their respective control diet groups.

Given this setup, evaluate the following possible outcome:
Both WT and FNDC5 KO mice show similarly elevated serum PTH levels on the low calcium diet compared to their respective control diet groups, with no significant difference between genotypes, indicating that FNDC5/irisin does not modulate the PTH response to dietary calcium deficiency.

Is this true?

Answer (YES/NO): YES